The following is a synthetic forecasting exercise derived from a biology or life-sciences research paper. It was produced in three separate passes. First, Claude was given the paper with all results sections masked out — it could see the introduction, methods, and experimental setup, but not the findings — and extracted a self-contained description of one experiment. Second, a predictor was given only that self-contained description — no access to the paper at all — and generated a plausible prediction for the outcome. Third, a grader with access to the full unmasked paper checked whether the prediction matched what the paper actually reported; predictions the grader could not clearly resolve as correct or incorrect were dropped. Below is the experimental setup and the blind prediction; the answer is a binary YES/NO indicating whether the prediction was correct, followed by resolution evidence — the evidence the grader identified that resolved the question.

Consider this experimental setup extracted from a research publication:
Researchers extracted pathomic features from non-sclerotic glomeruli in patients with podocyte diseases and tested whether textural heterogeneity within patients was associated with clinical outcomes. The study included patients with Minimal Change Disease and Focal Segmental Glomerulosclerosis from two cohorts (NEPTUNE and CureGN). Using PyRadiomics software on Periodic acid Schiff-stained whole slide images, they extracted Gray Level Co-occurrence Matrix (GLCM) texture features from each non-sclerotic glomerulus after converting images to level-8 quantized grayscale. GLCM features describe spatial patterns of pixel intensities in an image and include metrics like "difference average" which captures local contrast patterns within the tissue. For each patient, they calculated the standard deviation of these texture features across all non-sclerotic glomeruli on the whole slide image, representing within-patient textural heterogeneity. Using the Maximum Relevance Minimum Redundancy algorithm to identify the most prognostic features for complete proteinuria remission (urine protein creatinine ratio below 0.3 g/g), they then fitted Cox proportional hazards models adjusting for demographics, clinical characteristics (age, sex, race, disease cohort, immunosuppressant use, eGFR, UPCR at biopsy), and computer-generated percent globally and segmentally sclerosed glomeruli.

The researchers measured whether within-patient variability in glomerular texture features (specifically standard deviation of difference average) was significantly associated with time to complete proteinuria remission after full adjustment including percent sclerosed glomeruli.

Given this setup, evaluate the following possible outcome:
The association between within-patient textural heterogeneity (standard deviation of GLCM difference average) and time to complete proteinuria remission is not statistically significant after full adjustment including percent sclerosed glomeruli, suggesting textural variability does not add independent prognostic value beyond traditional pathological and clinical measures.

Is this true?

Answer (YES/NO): NO